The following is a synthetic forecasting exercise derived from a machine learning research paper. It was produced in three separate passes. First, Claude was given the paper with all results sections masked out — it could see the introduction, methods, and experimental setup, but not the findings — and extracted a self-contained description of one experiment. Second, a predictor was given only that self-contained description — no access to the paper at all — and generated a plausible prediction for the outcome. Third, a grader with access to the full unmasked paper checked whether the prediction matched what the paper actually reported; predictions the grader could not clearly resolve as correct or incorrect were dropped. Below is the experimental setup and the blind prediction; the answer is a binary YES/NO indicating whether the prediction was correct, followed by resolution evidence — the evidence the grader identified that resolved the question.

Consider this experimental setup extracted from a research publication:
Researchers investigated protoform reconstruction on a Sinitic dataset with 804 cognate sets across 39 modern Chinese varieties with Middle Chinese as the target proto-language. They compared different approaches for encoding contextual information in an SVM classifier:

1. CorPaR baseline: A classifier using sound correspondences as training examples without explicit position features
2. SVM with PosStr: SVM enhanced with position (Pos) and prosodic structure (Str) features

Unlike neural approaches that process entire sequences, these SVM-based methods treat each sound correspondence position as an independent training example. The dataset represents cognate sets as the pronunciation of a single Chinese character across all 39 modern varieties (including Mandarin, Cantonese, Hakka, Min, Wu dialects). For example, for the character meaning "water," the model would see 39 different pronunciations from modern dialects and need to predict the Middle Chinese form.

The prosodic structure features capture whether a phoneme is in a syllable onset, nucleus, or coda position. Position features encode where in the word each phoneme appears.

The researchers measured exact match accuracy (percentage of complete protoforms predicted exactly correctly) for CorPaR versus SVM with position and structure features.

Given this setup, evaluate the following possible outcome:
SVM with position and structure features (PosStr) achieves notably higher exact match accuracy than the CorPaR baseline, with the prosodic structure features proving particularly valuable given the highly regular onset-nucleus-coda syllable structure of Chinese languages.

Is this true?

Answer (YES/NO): NO